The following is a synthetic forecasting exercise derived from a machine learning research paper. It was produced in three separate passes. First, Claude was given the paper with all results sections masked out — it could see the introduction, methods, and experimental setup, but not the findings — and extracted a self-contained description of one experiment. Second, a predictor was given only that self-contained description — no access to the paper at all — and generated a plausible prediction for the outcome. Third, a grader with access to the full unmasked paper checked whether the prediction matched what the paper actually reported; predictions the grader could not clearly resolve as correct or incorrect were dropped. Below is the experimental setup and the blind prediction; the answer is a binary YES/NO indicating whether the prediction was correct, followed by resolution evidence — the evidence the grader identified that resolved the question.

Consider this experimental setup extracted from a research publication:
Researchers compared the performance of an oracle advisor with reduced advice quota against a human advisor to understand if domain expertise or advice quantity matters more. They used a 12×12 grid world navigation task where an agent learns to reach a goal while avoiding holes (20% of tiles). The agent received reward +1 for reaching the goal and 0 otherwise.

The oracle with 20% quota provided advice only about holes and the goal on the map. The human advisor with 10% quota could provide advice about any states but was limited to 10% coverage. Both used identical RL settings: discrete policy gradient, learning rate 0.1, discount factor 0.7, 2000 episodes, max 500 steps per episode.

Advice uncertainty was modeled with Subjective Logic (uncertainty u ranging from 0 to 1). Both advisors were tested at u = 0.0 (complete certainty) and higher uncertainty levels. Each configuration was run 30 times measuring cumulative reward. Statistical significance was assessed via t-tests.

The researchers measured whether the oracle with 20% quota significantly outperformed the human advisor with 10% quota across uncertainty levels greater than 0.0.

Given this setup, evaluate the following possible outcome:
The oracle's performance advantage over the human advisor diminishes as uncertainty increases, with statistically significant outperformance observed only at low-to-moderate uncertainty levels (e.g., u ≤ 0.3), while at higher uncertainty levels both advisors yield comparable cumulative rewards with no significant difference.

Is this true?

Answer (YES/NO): NO